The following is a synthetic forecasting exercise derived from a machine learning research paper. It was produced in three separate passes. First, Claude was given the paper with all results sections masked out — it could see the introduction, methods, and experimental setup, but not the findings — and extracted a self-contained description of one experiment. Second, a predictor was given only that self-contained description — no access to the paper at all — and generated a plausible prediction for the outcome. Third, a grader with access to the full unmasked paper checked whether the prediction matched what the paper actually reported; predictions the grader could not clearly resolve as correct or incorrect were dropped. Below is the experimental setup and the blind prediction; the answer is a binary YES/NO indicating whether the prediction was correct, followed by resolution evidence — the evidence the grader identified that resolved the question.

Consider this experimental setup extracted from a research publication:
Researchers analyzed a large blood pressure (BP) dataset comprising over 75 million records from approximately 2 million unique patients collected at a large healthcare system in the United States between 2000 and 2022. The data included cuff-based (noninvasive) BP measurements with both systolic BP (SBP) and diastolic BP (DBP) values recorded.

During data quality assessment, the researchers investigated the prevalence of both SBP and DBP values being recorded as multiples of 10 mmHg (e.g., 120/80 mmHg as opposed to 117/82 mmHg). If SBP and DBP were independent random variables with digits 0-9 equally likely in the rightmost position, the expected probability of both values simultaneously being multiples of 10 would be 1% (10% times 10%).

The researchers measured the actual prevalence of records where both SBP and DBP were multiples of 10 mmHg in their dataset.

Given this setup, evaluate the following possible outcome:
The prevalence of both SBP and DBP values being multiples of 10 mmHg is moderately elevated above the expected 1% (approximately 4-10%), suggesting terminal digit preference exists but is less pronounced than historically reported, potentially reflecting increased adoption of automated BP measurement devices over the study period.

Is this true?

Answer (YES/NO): NO